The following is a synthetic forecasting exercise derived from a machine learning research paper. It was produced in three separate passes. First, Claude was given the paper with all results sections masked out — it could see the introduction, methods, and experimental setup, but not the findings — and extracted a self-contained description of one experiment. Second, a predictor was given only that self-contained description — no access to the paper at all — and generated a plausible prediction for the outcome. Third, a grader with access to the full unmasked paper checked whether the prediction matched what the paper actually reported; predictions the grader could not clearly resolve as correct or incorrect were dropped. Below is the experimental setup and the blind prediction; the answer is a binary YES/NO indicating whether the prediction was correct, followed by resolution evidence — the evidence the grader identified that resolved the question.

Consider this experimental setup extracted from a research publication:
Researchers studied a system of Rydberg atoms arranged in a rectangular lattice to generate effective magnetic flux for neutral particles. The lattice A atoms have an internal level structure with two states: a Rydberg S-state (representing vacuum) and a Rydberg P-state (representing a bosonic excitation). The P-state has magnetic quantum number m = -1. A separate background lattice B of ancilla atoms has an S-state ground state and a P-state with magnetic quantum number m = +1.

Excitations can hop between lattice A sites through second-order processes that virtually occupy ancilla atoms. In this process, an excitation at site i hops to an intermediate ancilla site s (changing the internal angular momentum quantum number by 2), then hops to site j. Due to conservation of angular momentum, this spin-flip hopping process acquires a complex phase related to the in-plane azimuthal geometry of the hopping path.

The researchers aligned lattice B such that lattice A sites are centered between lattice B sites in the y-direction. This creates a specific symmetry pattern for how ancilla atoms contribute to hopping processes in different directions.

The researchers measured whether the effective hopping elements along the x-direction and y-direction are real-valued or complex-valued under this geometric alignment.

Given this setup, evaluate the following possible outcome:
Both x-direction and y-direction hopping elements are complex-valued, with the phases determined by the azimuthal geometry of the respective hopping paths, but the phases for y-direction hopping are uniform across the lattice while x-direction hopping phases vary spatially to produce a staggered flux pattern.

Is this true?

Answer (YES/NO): NO